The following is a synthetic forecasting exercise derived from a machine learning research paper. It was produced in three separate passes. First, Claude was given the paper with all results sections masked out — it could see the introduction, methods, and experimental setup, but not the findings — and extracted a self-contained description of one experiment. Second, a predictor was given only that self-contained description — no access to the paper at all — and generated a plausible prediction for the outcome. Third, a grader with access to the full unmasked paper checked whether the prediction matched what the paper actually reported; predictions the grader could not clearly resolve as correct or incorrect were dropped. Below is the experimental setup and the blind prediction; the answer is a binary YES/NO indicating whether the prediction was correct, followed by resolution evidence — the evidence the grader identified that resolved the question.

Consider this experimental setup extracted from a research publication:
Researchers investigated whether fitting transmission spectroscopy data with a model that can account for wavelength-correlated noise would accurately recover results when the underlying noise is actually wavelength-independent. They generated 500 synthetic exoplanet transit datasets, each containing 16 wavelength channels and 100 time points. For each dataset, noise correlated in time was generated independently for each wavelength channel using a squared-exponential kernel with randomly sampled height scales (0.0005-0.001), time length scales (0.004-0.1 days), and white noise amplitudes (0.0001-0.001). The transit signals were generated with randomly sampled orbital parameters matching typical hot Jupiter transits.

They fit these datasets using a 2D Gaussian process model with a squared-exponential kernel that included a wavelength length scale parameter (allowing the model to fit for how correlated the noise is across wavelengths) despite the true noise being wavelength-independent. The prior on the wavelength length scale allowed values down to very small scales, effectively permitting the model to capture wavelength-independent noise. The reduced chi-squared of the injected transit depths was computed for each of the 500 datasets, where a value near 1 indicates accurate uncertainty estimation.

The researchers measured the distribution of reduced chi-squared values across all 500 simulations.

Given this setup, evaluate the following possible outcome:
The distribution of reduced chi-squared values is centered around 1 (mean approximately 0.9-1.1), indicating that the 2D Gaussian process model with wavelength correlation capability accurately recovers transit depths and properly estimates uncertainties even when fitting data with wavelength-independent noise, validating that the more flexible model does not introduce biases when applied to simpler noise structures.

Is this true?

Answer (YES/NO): YES